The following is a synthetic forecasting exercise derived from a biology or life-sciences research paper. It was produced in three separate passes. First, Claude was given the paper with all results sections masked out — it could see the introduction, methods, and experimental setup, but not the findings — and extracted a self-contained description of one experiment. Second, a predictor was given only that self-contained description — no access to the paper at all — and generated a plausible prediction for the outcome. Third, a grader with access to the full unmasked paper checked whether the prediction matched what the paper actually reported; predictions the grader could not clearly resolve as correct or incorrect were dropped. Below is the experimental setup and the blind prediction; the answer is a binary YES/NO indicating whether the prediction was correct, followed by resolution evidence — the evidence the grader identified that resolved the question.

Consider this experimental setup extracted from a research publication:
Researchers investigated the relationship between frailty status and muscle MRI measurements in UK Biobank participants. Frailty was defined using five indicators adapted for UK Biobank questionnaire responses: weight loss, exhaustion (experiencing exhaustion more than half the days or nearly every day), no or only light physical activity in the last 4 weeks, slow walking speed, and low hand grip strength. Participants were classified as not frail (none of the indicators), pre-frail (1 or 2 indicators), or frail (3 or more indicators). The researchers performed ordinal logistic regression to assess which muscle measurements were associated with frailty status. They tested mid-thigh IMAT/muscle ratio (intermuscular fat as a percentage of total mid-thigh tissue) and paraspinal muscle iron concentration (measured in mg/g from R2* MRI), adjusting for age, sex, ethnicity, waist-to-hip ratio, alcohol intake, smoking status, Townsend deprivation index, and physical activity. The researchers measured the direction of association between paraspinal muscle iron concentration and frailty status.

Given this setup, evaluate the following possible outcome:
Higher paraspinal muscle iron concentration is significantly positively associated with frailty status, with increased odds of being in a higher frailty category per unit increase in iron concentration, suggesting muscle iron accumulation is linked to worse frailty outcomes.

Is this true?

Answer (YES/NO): NO